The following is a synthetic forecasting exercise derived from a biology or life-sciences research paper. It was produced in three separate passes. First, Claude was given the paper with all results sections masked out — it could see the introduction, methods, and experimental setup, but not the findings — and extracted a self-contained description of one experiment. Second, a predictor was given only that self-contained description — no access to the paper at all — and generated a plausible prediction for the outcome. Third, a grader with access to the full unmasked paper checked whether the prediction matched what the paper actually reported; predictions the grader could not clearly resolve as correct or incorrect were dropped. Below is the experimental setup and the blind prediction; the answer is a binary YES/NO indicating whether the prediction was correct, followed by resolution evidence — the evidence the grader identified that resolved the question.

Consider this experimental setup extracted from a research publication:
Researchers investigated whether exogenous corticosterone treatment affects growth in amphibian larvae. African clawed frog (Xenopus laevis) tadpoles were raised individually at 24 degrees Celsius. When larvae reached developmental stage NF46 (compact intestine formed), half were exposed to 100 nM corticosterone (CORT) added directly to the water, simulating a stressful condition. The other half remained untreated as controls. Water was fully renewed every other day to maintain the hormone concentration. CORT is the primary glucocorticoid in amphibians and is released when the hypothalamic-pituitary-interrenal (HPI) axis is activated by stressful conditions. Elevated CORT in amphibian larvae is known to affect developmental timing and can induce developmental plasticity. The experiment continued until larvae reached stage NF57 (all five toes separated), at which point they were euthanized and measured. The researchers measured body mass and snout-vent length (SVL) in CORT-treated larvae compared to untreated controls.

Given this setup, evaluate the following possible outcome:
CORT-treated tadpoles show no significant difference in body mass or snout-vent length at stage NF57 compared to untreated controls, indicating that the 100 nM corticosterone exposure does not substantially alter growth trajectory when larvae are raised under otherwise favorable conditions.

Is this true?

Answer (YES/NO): NO